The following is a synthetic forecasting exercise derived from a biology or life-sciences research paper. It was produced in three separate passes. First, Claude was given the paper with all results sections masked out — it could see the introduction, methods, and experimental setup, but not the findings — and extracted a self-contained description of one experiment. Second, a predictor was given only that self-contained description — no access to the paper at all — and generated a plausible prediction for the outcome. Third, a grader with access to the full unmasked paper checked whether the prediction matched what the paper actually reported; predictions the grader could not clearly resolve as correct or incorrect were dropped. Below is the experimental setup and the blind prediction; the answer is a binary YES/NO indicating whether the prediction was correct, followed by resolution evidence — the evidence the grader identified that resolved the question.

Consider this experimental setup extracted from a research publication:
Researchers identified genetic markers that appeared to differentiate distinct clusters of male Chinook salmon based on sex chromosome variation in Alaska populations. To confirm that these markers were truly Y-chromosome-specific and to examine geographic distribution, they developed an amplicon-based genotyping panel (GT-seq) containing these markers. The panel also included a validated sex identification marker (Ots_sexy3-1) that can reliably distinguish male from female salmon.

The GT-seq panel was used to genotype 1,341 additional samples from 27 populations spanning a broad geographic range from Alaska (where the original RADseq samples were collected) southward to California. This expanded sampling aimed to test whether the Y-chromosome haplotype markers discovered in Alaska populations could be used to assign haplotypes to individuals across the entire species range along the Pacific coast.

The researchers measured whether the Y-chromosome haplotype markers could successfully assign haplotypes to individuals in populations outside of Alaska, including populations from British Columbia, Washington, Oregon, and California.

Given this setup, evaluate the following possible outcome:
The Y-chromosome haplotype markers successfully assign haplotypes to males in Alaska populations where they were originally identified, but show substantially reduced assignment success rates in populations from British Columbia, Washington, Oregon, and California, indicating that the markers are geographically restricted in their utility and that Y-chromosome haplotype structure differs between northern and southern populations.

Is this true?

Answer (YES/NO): YES